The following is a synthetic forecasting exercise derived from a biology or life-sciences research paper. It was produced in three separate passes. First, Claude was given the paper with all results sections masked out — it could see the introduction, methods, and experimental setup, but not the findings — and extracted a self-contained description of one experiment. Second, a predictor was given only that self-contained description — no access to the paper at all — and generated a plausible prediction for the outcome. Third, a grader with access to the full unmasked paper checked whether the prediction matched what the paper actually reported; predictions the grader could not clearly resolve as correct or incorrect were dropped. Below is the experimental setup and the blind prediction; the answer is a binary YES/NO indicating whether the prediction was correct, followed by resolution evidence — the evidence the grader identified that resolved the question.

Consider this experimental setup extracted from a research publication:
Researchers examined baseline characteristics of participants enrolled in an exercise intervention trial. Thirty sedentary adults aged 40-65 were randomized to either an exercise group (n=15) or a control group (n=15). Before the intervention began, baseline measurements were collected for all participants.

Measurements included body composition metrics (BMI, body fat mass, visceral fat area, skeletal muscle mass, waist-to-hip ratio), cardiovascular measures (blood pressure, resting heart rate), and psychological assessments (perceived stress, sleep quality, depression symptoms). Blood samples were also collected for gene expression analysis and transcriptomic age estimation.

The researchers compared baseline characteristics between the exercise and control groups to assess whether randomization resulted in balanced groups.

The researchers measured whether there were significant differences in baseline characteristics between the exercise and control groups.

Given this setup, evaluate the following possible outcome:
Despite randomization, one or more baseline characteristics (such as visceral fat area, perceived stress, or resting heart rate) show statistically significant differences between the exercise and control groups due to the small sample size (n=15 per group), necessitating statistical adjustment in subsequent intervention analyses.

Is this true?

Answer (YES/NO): NO